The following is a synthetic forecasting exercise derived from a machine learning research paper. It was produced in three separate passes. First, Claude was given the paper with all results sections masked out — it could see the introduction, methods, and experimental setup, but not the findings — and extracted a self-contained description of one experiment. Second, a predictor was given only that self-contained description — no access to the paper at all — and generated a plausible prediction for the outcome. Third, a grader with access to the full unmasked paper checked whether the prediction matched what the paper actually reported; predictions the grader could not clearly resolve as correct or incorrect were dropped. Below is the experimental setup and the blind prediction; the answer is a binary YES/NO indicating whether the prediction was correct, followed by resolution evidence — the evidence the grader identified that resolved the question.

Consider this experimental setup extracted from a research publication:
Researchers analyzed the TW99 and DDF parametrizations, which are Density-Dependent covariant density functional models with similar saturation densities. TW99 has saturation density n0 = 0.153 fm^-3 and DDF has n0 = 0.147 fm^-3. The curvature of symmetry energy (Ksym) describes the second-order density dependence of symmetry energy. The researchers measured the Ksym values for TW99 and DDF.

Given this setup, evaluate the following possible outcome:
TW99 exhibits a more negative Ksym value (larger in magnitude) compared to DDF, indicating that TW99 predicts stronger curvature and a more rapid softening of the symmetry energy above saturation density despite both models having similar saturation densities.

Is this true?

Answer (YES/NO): NO